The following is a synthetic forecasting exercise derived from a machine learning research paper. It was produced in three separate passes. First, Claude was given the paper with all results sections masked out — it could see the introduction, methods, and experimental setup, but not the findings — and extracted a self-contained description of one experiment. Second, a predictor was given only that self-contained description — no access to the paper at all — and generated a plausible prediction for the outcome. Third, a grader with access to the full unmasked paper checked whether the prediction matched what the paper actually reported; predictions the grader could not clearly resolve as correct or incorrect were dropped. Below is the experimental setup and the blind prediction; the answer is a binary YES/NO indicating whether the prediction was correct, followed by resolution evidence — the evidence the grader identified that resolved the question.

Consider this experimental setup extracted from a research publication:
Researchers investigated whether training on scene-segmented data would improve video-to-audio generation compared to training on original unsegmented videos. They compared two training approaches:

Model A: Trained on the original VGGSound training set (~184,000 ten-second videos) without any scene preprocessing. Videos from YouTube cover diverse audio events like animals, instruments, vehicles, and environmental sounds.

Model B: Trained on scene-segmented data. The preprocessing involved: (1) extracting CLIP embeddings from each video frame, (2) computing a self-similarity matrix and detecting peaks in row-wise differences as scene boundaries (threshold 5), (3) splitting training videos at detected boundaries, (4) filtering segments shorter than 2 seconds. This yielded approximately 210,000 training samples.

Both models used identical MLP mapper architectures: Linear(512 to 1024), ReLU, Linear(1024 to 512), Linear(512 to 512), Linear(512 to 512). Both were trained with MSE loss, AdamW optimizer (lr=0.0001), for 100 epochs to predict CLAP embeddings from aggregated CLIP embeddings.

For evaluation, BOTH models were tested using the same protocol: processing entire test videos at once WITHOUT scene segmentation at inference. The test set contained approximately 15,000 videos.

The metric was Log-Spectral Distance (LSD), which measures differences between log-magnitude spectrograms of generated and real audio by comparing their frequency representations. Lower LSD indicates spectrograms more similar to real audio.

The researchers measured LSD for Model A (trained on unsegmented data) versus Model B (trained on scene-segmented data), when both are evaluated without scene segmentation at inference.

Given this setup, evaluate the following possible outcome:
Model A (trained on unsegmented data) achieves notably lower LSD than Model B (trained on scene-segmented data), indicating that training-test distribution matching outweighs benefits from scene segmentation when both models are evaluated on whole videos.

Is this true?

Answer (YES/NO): NO